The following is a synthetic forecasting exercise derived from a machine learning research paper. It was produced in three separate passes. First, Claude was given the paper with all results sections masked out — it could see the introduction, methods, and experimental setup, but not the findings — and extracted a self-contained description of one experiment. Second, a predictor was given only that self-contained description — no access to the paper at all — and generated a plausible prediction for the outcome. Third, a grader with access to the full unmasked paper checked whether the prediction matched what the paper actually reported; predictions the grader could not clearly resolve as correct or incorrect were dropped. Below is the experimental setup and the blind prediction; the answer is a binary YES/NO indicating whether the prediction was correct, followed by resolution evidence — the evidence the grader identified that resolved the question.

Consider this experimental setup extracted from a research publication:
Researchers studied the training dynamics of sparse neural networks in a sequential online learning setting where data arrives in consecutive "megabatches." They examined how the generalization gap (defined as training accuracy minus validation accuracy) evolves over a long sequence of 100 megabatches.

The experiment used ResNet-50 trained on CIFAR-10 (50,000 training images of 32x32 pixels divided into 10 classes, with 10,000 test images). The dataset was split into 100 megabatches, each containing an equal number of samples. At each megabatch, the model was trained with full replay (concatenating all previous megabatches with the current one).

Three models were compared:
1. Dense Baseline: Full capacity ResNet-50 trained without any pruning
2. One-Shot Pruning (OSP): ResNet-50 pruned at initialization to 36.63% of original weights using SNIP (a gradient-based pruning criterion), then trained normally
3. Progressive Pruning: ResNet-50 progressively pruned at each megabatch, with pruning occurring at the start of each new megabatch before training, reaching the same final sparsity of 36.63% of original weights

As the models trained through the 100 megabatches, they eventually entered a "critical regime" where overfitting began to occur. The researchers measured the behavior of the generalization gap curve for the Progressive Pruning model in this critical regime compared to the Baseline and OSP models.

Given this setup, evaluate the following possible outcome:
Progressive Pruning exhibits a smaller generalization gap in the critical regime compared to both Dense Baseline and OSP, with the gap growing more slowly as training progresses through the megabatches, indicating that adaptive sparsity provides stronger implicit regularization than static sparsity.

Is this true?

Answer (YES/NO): NO